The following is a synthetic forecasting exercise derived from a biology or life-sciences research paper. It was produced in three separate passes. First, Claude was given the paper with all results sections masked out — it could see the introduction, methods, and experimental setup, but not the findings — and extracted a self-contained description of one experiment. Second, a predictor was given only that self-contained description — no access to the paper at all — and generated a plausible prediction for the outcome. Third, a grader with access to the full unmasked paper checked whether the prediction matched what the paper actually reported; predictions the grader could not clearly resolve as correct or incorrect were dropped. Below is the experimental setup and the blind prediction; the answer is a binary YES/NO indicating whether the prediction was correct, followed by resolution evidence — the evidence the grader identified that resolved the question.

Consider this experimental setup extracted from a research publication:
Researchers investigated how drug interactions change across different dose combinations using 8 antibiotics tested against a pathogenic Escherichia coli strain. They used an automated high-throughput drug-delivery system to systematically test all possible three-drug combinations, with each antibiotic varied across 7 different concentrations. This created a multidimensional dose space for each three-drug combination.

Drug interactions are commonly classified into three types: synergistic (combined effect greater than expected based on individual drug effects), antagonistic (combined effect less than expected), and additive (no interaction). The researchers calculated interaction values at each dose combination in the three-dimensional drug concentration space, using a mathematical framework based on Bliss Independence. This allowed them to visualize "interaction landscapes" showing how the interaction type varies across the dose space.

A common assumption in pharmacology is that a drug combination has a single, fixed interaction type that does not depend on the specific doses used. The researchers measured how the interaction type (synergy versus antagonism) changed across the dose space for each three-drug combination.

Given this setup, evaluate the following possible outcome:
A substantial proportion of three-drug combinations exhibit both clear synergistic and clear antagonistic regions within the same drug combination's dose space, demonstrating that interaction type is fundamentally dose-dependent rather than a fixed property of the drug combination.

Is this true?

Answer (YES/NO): YES